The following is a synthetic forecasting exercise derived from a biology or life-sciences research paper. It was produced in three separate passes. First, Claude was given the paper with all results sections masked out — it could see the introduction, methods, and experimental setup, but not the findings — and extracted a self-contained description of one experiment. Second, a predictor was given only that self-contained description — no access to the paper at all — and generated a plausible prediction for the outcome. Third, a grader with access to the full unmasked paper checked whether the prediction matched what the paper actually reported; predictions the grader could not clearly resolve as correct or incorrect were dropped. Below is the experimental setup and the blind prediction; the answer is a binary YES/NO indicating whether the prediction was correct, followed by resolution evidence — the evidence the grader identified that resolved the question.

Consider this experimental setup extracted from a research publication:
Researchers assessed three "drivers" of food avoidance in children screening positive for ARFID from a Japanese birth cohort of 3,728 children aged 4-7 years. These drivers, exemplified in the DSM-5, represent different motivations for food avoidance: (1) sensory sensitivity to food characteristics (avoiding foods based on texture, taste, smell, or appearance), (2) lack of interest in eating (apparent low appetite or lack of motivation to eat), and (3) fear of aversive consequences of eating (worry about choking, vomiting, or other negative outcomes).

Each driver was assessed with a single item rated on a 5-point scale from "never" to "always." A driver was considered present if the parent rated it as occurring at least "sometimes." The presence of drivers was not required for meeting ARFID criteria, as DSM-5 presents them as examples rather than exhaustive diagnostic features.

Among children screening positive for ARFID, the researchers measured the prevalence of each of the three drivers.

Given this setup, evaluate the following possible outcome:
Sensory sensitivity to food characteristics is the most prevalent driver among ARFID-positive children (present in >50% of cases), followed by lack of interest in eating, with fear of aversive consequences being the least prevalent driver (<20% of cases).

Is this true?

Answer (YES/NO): YES